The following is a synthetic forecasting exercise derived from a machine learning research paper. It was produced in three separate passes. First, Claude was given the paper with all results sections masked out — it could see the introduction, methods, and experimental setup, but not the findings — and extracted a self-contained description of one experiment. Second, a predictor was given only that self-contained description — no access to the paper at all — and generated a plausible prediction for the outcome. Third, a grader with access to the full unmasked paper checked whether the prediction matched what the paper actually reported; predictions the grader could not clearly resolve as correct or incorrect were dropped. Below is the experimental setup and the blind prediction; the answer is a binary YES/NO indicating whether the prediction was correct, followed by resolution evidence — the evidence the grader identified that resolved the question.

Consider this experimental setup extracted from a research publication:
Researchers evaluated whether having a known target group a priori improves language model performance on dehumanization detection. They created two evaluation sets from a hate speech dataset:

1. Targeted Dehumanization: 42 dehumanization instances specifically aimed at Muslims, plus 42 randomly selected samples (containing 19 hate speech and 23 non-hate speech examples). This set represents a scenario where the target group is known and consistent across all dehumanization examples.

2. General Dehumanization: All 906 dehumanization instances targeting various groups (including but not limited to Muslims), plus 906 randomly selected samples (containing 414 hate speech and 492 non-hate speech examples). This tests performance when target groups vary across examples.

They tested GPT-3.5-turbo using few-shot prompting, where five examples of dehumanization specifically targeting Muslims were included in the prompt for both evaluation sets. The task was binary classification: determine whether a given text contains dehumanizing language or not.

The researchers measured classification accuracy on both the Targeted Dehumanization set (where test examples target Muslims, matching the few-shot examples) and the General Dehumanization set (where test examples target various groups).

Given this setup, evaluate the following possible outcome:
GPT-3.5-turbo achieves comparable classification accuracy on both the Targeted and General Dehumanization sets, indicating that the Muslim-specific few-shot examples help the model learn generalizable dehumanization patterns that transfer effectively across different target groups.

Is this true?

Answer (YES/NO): NO